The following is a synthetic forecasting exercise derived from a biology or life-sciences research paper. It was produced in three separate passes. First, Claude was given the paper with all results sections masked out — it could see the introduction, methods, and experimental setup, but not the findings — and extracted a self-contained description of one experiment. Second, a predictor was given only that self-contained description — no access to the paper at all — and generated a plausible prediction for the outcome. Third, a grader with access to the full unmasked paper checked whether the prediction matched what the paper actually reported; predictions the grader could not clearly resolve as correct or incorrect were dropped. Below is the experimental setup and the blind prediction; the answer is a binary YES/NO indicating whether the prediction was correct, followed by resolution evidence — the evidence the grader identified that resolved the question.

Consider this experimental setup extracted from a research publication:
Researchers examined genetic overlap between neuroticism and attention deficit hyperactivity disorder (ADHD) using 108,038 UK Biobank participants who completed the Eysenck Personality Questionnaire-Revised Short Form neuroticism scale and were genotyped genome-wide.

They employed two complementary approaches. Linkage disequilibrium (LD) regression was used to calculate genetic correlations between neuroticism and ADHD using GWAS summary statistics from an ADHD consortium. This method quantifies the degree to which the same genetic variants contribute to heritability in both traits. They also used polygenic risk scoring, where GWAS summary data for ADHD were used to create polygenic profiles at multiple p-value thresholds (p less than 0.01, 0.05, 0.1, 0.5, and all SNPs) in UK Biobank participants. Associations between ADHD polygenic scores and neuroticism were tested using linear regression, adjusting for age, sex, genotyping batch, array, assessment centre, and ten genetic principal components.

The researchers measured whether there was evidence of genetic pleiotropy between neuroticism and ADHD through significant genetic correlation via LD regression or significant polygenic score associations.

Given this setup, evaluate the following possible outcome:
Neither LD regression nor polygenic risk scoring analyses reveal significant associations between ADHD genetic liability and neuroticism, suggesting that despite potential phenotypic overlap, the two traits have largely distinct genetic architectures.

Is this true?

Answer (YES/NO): YES